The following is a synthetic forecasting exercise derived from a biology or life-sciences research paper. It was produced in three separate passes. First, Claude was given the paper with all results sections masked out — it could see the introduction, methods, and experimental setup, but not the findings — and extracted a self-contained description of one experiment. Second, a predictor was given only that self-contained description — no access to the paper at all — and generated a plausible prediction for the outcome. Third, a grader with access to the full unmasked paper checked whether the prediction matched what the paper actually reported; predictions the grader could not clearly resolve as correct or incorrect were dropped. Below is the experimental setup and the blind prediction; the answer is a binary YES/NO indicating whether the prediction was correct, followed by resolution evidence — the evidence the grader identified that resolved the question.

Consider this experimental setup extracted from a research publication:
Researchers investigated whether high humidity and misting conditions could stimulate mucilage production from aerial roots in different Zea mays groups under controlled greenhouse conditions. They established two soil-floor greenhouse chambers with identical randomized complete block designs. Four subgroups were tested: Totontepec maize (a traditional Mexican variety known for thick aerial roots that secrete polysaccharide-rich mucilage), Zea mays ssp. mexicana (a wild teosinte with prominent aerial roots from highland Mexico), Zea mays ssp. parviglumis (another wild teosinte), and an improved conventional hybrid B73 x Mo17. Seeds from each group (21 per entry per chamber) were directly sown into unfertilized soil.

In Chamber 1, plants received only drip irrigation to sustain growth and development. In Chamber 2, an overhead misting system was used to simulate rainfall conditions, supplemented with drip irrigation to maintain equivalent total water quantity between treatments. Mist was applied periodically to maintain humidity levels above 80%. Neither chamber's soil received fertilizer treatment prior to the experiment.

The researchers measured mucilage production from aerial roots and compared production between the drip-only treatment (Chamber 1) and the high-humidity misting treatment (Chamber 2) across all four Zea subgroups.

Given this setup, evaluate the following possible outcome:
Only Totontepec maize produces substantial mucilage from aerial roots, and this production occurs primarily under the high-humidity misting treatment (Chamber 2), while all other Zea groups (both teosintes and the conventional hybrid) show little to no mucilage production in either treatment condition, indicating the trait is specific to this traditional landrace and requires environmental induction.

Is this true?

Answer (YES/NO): NO